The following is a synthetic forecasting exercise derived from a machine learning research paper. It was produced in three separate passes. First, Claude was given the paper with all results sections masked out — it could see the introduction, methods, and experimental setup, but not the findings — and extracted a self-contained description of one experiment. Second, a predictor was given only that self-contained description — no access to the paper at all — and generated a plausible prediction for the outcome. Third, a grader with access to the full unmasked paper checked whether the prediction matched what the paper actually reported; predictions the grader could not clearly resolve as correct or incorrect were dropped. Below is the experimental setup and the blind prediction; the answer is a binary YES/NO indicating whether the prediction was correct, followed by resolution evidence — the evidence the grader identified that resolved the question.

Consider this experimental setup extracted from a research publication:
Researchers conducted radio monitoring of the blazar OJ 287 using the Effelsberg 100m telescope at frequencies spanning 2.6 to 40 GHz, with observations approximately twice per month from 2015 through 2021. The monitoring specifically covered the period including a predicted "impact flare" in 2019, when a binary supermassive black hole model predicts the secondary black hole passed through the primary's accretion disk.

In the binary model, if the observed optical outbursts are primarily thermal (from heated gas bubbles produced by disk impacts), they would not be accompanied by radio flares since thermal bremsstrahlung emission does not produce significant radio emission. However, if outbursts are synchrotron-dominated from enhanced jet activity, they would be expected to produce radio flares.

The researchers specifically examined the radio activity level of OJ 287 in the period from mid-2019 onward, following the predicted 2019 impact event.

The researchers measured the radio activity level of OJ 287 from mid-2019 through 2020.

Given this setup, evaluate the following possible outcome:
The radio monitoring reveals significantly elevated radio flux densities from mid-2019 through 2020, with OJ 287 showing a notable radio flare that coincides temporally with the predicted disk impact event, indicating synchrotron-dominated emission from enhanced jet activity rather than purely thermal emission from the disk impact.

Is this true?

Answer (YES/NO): NO